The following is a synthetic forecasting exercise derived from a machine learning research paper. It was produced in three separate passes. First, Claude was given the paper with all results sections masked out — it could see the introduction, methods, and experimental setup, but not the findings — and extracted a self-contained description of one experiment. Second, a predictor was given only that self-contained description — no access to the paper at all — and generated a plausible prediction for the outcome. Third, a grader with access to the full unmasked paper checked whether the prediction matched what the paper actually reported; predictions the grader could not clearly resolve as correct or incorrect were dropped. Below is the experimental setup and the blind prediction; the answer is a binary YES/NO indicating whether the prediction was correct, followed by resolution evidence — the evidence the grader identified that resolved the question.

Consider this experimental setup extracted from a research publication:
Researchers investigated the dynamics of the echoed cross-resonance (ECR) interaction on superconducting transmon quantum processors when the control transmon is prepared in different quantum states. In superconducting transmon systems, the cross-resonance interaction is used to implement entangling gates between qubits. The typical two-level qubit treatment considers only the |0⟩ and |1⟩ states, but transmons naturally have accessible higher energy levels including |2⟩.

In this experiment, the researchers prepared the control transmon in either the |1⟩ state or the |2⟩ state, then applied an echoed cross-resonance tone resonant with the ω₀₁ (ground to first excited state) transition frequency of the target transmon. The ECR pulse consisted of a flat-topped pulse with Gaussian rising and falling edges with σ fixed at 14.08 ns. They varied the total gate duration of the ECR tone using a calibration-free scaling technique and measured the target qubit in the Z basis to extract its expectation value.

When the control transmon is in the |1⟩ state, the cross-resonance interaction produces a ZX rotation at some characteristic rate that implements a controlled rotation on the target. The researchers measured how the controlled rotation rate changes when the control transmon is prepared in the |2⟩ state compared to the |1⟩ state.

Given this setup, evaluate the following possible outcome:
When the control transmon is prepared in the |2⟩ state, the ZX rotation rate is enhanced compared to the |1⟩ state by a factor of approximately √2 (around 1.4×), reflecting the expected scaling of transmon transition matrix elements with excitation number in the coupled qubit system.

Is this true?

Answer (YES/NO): NO